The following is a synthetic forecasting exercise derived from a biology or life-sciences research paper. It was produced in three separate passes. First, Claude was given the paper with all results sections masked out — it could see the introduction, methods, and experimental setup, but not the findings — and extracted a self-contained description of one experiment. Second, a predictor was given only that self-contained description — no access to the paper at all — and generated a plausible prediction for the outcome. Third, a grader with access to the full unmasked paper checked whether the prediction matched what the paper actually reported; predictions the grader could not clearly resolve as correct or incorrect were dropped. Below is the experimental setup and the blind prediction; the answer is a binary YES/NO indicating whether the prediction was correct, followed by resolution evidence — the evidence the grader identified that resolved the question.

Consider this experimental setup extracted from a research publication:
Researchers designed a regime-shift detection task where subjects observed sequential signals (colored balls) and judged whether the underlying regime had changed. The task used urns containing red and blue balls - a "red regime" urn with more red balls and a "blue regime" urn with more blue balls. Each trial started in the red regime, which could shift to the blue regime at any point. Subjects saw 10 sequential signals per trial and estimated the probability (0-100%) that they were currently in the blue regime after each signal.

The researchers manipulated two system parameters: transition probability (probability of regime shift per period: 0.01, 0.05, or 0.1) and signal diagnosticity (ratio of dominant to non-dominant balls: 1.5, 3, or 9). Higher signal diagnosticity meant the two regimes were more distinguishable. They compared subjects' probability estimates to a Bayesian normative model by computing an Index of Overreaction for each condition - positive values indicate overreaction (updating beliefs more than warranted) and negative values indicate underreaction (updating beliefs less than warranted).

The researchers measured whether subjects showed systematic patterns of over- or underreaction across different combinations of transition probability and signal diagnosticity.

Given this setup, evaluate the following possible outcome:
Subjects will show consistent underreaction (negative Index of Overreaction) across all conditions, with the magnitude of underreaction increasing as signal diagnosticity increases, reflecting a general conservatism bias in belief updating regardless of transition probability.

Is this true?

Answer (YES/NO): NO